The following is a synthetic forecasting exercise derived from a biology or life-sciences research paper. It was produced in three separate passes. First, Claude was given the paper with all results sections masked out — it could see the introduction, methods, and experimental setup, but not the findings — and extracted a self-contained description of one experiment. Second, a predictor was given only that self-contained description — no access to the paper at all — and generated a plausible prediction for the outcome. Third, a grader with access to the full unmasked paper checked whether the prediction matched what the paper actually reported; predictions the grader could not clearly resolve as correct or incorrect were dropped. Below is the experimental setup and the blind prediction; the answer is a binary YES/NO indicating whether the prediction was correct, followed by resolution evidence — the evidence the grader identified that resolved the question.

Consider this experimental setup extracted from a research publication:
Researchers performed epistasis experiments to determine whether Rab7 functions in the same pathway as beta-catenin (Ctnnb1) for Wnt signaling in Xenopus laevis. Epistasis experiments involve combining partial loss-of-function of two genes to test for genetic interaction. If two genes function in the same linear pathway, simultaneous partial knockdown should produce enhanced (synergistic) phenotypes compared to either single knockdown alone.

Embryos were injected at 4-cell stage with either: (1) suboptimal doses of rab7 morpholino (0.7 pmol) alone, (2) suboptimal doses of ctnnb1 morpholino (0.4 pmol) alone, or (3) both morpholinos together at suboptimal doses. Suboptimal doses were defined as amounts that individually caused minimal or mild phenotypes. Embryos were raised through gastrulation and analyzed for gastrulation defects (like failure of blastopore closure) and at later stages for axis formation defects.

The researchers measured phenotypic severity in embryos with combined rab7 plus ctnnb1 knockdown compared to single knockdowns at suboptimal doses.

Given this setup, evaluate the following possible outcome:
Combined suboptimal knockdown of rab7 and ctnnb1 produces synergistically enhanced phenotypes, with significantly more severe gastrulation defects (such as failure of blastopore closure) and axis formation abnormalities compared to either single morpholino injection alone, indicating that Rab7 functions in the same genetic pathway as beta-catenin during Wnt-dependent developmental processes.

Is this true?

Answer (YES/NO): YES